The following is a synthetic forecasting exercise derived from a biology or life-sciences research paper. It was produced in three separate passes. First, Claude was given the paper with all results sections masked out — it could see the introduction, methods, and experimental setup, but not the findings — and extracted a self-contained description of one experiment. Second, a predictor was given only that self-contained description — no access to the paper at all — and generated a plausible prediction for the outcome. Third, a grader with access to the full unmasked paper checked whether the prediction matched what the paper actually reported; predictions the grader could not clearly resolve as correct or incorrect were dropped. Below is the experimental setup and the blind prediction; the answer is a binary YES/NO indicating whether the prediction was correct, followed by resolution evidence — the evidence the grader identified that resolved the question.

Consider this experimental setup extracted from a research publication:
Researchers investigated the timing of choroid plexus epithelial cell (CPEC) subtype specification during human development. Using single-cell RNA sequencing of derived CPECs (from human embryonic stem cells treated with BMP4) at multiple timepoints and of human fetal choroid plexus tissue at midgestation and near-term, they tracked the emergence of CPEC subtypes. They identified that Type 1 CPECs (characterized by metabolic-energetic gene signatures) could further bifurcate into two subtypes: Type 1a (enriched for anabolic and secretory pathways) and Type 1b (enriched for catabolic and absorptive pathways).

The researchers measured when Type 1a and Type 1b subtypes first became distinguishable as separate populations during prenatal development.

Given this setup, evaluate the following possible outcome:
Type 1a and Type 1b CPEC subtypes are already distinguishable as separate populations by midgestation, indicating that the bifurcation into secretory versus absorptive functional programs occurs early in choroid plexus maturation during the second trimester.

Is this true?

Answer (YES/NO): NO